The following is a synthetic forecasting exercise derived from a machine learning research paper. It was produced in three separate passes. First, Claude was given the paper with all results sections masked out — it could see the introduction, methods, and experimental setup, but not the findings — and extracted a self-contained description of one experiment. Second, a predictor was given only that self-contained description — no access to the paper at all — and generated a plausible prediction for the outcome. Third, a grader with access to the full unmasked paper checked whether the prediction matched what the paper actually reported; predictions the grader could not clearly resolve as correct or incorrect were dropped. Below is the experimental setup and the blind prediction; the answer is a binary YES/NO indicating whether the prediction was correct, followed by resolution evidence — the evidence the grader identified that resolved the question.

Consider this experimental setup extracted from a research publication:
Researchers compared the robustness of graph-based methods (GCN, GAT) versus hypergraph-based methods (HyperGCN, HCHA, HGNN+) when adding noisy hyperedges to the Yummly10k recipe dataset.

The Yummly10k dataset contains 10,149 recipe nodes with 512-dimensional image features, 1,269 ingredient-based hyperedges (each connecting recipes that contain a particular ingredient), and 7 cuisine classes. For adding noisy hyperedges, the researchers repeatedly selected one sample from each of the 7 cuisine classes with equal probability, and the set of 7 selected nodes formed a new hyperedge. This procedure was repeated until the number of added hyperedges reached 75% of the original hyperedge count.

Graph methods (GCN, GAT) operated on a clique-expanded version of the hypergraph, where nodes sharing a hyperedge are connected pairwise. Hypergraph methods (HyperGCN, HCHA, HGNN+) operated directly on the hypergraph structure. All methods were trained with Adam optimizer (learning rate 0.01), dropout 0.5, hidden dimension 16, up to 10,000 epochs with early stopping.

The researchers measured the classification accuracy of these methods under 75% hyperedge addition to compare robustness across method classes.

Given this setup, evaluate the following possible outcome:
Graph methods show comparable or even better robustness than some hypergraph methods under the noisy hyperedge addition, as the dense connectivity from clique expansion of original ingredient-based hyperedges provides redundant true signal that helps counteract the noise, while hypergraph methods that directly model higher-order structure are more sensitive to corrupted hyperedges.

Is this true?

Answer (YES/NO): YES